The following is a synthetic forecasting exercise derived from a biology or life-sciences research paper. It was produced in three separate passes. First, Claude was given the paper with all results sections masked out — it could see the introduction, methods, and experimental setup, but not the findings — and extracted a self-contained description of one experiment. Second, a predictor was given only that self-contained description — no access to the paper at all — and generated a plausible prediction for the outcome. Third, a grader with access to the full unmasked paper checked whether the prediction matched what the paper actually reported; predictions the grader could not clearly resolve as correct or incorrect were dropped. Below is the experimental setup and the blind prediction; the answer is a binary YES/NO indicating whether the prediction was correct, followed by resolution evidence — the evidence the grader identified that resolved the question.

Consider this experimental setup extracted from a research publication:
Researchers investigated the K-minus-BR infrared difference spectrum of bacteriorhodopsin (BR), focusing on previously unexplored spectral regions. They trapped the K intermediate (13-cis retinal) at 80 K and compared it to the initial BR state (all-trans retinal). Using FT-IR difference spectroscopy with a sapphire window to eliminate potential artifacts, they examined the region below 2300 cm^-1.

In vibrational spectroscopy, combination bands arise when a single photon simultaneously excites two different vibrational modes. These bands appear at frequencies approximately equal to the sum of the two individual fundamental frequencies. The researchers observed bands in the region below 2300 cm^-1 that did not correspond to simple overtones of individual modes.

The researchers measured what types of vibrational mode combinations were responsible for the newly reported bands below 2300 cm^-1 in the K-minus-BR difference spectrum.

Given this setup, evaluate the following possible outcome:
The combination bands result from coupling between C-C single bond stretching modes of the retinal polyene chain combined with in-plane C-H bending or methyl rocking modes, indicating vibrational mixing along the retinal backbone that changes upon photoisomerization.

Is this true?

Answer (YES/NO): NO